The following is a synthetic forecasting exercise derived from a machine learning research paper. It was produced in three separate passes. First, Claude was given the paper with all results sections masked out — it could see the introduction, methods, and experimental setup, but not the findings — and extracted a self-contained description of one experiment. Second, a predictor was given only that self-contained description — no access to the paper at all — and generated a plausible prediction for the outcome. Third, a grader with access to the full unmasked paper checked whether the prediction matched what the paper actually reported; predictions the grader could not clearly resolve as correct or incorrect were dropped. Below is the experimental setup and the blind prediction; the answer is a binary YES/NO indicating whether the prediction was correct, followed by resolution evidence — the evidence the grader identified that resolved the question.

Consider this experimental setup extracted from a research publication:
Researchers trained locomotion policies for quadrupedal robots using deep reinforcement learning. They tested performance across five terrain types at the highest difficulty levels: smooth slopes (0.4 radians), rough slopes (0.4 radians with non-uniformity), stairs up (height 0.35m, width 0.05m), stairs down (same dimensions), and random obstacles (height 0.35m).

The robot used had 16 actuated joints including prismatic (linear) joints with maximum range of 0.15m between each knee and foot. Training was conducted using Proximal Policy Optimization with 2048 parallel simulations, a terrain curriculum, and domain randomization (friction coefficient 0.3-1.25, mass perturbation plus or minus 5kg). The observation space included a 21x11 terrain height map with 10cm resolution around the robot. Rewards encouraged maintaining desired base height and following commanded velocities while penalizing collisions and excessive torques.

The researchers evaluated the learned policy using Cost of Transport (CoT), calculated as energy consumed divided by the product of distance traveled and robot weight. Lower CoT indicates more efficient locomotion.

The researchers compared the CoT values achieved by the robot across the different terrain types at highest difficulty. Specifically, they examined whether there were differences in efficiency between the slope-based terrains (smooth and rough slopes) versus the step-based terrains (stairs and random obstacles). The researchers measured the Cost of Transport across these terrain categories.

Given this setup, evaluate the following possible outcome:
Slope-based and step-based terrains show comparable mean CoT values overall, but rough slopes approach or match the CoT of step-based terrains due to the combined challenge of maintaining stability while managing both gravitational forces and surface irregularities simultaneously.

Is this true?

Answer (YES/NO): NO